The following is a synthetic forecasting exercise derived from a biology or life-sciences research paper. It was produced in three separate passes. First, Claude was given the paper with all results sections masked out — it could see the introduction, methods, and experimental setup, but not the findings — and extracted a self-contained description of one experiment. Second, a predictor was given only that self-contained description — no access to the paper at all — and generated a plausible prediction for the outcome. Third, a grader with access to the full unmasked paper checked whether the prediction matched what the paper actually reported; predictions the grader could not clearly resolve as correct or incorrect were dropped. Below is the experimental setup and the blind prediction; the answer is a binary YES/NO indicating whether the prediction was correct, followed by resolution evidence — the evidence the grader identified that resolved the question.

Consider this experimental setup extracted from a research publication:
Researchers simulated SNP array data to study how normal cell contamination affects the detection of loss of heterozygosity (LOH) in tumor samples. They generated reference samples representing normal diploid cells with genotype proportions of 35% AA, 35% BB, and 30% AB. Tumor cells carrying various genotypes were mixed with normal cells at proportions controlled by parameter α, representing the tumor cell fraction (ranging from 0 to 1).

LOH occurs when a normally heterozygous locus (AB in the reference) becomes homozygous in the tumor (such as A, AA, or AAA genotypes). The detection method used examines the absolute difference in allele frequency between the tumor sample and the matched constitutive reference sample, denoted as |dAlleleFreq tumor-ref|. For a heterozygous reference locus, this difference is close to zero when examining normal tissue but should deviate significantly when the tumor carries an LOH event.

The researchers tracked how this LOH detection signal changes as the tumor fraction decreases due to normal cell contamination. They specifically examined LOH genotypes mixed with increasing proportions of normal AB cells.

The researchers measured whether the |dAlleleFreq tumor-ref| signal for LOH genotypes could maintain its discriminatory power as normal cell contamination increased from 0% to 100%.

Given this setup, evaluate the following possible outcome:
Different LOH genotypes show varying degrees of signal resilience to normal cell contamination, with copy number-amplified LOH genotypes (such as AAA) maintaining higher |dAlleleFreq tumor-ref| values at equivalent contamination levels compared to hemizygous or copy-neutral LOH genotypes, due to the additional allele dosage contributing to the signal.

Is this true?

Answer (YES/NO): NO